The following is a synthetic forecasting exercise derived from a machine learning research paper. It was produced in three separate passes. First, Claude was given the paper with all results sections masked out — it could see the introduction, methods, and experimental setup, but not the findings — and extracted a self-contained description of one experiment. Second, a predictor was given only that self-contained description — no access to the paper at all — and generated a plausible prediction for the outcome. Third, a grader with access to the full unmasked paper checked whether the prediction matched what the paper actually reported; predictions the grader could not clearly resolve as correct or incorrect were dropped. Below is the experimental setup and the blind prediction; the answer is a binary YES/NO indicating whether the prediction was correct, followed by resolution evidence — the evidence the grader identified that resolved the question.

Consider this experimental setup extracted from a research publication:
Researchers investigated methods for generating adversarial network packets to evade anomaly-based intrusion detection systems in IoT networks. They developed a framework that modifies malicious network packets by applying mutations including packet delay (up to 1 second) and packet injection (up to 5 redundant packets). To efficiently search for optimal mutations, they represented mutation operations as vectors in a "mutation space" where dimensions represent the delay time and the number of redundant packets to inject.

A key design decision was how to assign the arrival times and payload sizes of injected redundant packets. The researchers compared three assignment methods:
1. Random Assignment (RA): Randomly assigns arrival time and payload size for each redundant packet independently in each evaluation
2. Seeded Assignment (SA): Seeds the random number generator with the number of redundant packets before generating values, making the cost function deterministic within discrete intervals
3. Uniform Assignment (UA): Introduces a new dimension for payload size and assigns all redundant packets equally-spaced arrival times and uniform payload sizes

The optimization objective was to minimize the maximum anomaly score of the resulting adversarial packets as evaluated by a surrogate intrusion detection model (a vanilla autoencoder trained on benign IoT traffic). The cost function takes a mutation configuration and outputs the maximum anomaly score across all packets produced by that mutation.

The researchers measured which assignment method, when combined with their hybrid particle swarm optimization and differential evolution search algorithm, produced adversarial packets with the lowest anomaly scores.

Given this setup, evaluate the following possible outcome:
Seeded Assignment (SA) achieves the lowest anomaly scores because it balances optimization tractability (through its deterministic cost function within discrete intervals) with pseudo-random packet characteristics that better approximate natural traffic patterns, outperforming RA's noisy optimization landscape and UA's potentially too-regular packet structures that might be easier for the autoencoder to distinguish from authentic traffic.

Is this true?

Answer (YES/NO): NO